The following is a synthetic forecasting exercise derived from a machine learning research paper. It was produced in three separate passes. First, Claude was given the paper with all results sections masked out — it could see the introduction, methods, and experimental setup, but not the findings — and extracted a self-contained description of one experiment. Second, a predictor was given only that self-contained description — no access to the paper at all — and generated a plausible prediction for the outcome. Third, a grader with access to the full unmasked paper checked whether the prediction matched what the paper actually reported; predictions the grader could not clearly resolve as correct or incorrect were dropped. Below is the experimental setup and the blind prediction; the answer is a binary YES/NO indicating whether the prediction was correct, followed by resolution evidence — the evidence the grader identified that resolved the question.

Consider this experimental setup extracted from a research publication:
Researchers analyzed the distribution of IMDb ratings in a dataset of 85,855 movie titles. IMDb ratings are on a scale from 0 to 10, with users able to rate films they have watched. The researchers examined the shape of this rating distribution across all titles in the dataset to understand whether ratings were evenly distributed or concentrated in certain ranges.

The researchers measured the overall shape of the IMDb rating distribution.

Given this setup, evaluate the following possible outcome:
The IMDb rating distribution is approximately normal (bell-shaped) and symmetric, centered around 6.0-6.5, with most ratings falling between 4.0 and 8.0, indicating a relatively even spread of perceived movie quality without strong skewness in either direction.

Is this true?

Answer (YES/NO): NO